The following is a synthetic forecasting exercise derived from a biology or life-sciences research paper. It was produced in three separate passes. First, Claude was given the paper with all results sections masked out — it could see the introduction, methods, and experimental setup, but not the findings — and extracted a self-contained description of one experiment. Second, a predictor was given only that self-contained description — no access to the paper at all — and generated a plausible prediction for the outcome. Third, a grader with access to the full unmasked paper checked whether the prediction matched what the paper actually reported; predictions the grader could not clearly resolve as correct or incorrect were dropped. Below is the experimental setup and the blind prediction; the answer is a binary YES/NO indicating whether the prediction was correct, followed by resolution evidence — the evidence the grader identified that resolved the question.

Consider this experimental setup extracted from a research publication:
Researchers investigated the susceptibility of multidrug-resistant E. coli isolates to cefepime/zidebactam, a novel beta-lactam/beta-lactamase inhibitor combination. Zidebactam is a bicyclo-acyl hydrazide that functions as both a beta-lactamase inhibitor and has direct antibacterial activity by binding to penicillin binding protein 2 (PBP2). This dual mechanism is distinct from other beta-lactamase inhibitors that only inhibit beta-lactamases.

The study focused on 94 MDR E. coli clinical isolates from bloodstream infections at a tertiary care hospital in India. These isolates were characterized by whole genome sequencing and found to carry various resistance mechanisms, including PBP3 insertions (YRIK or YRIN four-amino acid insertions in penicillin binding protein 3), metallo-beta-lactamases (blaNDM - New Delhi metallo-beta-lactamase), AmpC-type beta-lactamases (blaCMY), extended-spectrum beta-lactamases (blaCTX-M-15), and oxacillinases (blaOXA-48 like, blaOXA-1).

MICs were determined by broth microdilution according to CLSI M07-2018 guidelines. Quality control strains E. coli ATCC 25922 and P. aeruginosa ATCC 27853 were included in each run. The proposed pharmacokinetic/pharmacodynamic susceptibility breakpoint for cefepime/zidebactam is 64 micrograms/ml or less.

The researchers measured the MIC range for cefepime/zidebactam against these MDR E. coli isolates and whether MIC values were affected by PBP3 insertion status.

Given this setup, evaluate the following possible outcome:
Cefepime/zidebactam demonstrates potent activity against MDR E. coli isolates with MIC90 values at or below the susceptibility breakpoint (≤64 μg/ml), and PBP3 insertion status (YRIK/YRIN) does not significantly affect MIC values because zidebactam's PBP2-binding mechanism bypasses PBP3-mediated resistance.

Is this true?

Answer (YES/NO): YES